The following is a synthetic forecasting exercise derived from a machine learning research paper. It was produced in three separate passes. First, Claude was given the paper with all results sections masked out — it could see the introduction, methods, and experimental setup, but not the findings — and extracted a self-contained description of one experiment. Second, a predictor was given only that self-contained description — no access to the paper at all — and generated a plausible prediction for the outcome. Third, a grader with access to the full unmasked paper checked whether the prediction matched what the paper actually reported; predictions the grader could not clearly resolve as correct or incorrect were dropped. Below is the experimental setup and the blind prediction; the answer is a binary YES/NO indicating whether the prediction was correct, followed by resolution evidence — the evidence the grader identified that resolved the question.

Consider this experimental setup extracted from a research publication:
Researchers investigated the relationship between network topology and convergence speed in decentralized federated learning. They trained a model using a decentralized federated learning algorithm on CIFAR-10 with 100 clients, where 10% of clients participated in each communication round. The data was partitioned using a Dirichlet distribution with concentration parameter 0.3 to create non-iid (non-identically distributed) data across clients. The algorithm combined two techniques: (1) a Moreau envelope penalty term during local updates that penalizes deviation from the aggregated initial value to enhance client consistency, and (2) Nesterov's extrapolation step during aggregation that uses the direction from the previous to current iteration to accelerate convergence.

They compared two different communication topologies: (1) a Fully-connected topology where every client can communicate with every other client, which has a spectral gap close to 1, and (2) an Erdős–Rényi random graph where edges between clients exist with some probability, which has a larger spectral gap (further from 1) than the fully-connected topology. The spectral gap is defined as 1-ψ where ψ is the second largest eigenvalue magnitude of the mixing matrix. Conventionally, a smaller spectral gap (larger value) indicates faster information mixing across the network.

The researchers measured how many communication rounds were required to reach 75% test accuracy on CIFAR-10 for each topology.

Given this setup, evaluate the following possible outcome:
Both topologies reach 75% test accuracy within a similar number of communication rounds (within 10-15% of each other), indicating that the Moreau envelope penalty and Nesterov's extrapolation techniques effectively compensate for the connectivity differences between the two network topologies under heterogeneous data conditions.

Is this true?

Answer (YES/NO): NO